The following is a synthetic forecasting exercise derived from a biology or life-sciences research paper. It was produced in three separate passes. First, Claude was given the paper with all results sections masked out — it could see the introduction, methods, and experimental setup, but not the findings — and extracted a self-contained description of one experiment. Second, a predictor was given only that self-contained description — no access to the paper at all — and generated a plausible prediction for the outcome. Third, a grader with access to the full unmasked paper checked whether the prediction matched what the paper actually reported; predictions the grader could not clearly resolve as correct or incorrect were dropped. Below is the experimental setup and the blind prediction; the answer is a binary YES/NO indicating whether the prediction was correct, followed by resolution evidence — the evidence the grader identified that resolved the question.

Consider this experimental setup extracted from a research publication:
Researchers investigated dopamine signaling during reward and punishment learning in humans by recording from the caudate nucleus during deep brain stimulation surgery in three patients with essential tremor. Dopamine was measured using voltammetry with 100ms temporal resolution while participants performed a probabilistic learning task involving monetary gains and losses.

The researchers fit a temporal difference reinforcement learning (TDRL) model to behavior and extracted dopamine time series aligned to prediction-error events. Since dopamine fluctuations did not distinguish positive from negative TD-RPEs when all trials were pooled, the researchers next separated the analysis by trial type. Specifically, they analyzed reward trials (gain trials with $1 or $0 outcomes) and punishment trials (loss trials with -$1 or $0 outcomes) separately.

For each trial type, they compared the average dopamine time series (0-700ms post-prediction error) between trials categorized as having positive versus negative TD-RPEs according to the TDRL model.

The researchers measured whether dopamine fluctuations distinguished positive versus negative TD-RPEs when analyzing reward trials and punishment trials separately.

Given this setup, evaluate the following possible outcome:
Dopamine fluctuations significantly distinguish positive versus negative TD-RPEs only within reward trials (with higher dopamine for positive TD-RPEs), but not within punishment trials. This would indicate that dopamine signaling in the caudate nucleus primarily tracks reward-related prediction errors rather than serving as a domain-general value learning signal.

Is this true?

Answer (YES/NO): YES